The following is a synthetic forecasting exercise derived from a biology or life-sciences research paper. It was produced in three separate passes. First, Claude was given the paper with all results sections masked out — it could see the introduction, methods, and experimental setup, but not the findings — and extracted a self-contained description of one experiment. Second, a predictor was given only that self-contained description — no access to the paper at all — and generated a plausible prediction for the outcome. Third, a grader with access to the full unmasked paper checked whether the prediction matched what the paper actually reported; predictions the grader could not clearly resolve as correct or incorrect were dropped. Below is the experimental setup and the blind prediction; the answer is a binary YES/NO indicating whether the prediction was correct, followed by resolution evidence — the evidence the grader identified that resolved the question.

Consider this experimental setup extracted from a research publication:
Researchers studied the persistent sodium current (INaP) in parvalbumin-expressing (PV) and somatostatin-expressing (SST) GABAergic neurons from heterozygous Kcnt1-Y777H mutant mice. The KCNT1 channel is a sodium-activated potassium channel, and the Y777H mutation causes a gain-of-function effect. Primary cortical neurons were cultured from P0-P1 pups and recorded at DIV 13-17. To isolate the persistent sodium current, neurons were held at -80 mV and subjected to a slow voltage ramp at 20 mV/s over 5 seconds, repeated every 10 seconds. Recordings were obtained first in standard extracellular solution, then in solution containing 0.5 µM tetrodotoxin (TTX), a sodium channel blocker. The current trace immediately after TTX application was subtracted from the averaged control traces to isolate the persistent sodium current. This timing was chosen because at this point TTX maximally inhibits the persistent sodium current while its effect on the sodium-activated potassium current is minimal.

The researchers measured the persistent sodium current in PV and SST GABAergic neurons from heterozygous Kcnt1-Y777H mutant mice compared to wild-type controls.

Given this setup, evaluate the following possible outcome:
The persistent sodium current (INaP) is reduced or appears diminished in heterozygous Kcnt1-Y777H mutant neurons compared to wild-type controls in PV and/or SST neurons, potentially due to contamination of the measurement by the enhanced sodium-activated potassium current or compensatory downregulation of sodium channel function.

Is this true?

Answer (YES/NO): NO